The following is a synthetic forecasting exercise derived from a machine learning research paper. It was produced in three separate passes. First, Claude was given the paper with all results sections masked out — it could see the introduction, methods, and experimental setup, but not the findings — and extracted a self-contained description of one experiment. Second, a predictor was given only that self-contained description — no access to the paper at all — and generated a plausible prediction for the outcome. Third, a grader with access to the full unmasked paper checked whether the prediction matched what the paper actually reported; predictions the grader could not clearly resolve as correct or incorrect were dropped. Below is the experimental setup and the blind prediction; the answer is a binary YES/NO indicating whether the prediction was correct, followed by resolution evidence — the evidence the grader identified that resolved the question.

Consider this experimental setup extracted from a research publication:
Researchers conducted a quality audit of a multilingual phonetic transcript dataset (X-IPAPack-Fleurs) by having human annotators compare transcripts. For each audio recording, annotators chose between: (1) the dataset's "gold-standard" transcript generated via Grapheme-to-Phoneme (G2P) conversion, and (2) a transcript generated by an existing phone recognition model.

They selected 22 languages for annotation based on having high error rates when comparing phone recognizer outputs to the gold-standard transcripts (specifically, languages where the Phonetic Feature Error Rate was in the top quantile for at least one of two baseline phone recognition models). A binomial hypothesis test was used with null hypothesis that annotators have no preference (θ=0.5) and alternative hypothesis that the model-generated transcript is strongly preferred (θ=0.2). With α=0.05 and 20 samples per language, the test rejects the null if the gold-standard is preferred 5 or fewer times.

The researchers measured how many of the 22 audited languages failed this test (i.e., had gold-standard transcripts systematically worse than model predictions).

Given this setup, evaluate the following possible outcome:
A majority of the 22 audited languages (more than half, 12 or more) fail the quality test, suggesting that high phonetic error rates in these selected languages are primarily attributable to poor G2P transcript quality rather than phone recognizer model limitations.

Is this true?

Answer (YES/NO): NO